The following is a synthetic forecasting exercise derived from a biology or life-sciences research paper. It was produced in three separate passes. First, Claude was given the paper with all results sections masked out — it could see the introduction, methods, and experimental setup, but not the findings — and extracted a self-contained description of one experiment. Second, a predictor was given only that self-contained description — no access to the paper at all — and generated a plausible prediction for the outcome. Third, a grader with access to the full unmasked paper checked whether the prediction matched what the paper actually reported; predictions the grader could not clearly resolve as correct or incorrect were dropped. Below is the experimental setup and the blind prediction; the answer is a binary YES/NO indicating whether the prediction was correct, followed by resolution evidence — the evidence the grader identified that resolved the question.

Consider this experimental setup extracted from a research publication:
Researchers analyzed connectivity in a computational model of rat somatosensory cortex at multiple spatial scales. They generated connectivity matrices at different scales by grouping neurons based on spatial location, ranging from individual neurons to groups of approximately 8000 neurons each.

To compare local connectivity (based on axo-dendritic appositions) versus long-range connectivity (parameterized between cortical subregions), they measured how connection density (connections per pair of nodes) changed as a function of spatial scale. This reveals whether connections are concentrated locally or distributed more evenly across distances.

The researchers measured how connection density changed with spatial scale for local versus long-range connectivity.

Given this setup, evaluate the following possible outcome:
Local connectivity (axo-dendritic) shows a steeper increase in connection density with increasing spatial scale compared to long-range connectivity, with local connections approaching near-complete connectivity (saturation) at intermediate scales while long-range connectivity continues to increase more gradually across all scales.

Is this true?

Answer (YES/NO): NO